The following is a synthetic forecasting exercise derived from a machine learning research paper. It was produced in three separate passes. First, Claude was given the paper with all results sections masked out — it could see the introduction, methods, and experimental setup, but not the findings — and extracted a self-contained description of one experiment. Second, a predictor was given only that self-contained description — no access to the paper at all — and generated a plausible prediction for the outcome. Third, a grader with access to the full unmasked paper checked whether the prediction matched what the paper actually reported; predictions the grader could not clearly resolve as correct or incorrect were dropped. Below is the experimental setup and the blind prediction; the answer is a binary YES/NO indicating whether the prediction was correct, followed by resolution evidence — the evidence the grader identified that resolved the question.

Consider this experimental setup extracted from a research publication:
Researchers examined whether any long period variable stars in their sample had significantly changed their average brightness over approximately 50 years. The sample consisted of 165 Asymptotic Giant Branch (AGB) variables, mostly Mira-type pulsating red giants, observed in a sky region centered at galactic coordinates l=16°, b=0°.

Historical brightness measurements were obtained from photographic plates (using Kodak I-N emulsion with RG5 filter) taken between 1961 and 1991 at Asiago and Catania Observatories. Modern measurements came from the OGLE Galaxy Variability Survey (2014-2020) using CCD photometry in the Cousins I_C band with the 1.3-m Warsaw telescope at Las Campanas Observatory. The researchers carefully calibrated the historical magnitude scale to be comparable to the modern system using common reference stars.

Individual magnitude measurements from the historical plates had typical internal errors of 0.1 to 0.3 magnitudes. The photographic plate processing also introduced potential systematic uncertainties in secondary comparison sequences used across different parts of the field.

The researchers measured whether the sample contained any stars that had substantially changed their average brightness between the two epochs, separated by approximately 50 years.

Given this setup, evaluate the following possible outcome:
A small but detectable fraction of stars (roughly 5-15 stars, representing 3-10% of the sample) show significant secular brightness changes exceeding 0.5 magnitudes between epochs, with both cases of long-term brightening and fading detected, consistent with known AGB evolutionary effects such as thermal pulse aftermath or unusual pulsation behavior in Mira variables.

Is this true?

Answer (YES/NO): NO